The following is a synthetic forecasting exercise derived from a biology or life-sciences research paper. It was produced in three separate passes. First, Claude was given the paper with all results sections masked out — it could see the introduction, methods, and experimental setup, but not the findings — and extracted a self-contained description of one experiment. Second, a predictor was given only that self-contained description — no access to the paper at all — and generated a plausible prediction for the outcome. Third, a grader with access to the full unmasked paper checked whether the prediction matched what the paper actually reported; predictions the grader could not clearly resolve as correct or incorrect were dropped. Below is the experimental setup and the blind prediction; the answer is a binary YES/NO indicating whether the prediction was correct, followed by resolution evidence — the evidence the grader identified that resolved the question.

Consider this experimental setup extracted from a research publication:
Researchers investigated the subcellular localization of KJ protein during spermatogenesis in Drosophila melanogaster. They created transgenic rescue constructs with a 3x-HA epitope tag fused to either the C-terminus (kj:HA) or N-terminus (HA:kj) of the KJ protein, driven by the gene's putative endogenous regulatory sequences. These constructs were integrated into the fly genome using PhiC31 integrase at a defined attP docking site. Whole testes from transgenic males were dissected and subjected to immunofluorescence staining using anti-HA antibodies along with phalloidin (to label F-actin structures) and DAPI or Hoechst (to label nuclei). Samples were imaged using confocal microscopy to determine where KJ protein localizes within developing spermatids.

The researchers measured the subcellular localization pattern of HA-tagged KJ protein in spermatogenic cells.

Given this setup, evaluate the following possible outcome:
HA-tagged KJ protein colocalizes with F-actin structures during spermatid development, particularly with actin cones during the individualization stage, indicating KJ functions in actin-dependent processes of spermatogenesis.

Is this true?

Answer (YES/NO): NO